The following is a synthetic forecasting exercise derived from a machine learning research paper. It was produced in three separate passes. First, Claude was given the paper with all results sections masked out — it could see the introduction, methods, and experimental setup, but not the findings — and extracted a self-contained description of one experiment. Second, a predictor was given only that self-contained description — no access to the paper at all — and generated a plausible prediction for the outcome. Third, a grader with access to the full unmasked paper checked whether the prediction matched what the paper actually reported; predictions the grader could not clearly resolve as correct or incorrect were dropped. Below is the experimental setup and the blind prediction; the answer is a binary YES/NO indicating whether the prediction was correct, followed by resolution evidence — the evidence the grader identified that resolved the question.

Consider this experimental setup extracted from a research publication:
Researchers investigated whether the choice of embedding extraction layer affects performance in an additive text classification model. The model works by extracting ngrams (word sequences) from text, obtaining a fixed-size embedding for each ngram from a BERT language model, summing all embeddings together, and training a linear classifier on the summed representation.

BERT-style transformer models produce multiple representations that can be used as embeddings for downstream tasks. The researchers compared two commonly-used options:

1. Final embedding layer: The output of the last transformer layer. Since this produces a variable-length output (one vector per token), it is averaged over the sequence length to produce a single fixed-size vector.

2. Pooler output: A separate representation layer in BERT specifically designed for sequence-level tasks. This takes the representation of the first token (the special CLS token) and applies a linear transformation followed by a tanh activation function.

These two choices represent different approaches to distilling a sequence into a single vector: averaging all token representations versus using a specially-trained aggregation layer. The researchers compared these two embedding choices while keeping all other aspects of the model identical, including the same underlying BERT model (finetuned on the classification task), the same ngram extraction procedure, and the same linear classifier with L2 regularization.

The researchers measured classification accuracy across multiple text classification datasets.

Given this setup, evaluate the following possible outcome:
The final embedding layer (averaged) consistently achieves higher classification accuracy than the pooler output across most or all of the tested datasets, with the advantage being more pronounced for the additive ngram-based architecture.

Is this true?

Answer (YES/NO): NO